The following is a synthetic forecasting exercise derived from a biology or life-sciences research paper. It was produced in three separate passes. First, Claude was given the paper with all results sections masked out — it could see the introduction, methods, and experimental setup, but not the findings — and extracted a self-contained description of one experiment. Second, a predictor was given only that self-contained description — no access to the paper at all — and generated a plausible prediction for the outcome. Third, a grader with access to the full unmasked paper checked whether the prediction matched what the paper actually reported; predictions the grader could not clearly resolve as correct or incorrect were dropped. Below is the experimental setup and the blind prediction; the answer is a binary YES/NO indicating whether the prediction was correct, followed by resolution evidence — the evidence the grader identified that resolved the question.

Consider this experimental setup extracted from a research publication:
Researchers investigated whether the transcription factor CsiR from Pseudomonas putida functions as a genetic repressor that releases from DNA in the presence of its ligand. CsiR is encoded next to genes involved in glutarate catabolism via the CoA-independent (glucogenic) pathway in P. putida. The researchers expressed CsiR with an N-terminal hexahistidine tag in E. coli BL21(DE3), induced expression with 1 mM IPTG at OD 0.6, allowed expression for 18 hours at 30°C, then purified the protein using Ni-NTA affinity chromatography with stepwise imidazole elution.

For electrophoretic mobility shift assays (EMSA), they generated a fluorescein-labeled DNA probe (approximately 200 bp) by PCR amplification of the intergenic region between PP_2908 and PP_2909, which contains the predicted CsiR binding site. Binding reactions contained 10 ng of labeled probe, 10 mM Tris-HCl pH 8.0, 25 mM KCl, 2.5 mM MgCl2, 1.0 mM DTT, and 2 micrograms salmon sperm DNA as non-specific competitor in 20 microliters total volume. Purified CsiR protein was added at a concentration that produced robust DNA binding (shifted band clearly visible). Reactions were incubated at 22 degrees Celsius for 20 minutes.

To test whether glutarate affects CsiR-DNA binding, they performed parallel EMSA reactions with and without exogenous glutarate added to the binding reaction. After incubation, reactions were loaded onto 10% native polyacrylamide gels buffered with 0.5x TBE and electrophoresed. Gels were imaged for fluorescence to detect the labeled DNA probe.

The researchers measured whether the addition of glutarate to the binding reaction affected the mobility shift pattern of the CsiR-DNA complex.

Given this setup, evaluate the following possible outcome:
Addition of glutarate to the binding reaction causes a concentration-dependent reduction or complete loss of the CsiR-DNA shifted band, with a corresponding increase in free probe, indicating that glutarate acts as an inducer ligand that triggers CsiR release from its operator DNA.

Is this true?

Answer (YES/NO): YES